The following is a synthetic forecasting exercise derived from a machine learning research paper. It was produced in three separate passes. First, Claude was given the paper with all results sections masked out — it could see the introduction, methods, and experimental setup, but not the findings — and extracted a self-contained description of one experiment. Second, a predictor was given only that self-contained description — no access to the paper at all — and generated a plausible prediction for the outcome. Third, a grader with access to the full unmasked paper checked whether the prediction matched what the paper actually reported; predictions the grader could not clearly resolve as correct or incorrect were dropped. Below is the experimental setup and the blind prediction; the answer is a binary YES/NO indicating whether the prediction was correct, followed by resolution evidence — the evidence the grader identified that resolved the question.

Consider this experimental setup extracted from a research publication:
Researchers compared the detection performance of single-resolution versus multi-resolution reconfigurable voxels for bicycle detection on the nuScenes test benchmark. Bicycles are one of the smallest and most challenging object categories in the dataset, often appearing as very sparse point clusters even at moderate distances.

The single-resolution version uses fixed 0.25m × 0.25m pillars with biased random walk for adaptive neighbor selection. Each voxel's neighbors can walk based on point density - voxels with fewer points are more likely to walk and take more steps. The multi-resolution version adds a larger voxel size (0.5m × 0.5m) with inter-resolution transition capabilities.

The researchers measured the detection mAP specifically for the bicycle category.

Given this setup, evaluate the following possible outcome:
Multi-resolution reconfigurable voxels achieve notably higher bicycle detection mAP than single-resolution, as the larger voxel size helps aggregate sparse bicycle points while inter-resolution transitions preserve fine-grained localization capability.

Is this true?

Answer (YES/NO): NO